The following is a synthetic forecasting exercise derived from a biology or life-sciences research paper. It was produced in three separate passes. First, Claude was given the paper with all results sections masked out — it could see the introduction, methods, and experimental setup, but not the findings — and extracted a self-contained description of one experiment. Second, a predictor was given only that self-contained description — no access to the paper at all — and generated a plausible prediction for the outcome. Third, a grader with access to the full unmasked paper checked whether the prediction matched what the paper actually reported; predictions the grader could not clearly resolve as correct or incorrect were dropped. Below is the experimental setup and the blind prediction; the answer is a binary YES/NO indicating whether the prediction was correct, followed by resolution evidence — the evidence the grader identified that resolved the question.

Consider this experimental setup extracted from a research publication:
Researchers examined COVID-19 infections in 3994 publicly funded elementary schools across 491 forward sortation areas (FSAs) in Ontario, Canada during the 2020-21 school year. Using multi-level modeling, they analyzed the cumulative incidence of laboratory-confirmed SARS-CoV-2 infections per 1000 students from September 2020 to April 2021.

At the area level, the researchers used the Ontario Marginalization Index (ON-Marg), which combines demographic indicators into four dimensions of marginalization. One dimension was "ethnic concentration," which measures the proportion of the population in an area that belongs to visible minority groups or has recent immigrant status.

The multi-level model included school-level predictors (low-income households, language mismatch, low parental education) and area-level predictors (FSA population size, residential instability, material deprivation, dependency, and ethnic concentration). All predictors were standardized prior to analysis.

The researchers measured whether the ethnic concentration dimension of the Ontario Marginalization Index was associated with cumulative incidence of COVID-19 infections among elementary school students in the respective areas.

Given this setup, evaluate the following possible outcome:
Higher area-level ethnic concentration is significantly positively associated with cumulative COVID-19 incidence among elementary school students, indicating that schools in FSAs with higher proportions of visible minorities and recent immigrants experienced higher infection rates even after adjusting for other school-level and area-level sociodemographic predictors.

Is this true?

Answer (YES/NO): YES